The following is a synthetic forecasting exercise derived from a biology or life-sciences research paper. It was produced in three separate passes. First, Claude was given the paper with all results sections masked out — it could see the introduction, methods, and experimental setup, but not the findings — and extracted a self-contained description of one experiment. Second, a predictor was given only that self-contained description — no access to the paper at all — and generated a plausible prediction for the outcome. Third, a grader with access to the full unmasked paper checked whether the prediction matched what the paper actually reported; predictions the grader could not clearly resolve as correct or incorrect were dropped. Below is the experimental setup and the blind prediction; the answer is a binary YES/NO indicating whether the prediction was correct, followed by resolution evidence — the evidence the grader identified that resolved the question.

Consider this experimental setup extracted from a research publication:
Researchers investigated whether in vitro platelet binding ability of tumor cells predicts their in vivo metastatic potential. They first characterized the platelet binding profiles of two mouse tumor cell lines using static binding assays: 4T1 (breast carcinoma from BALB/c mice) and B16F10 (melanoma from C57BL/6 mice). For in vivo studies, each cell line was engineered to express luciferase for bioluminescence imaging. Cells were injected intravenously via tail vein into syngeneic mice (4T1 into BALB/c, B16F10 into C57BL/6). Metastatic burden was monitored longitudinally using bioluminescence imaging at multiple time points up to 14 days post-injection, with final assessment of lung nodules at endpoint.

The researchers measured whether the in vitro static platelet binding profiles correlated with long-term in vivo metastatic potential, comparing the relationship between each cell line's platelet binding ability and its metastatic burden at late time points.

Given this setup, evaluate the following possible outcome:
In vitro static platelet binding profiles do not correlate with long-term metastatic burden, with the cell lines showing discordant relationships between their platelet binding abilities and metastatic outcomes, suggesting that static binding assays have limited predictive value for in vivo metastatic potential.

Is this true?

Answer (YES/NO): NO